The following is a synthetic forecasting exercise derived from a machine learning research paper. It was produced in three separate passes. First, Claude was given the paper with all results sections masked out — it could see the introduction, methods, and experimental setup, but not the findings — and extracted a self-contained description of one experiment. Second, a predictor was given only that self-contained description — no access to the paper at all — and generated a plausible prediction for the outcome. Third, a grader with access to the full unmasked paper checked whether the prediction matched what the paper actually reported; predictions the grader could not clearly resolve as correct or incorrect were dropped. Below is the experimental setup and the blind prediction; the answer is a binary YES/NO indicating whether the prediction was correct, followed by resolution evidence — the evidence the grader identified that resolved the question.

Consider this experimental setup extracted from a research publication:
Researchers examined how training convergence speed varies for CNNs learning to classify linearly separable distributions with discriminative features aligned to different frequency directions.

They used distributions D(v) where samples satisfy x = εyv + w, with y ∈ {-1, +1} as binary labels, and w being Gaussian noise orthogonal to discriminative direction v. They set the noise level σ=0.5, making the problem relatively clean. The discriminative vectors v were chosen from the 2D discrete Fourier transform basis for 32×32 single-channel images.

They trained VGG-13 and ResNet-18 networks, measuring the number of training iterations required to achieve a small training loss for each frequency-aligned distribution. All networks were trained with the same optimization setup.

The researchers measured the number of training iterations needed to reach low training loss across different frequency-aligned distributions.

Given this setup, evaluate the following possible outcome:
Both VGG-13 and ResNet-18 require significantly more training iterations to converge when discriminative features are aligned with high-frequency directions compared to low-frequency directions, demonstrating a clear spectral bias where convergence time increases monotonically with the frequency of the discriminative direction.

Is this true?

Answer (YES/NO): NO